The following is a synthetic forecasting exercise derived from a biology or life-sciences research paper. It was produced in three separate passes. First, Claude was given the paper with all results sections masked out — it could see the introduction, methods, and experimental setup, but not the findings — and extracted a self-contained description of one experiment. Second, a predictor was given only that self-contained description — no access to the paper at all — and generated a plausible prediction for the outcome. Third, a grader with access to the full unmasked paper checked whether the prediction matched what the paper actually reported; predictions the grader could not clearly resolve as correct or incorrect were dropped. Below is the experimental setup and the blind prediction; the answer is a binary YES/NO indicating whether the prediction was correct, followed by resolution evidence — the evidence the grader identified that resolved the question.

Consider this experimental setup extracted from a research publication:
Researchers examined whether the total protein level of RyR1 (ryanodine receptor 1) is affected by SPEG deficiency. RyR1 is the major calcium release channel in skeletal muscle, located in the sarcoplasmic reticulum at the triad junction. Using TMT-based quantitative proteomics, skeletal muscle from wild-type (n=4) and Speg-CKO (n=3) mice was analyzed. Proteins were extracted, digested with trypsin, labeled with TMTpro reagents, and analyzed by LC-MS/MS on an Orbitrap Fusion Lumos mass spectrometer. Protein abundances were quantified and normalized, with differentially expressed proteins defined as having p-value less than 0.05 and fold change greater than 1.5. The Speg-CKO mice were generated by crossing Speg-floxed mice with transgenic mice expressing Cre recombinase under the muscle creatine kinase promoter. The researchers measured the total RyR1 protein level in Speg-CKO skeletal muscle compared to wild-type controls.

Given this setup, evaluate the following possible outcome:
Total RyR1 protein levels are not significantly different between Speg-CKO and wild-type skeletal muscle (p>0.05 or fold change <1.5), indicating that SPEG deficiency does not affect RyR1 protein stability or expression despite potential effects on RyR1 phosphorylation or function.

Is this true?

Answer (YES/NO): YES